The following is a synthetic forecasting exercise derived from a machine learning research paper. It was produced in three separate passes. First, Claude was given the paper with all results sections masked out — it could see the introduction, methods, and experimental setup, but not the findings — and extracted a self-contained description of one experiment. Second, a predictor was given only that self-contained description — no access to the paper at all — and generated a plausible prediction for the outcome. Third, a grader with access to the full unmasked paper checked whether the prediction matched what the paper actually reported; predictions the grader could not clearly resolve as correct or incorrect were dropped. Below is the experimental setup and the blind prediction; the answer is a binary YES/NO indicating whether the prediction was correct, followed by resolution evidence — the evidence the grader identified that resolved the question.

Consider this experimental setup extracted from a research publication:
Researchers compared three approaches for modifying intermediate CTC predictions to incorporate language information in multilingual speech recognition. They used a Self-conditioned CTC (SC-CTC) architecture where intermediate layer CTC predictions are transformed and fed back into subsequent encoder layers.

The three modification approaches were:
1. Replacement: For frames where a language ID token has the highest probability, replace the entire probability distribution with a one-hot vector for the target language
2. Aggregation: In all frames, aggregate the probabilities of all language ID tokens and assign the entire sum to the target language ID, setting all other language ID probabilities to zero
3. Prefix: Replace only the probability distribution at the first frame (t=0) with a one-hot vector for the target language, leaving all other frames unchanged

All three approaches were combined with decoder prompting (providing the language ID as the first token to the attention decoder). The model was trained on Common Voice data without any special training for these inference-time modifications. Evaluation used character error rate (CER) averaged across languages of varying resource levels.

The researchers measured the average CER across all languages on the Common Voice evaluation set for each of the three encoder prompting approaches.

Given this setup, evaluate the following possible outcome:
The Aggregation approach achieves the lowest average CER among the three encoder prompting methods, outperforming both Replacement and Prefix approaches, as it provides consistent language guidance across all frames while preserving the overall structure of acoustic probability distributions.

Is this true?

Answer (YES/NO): NO